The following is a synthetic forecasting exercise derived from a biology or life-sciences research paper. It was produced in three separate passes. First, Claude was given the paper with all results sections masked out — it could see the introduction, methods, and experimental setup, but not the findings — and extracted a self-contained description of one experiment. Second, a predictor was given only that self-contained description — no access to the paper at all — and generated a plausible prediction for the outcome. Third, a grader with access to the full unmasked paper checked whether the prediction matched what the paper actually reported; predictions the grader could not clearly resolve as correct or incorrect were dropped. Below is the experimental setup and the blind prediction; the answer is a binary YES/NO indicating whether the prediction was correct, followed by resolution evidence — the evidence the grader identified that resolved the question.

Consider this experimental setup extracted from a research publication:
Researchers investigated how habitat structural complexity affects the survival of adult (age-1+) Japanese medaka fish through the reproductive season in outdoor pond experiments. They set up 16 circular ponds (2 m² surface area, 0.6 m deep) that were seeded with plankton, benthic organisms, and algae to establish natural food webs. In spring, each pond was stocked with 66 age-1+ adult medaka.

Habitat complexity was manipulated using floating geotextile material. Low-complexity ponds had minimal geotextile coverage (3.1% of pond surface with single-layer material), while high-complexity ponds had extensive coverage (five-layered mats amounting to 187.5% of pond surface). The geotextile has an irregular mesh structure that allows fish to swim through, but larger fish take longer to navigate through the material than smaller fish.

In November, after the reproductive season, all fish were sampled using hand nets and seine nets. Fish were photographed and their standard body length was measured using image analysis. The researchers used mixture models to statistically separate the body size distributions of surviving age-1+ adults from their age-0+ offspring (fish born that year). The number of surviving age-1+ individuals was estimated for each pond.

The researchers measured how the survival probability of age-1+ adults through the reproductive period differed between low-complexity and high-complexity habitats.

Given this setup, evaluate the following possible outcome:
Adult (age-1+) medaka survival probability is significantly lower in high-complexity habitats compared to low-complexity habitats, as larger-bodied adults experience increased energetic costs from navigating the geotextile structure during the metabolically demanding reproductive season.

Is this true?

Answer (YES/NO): NO